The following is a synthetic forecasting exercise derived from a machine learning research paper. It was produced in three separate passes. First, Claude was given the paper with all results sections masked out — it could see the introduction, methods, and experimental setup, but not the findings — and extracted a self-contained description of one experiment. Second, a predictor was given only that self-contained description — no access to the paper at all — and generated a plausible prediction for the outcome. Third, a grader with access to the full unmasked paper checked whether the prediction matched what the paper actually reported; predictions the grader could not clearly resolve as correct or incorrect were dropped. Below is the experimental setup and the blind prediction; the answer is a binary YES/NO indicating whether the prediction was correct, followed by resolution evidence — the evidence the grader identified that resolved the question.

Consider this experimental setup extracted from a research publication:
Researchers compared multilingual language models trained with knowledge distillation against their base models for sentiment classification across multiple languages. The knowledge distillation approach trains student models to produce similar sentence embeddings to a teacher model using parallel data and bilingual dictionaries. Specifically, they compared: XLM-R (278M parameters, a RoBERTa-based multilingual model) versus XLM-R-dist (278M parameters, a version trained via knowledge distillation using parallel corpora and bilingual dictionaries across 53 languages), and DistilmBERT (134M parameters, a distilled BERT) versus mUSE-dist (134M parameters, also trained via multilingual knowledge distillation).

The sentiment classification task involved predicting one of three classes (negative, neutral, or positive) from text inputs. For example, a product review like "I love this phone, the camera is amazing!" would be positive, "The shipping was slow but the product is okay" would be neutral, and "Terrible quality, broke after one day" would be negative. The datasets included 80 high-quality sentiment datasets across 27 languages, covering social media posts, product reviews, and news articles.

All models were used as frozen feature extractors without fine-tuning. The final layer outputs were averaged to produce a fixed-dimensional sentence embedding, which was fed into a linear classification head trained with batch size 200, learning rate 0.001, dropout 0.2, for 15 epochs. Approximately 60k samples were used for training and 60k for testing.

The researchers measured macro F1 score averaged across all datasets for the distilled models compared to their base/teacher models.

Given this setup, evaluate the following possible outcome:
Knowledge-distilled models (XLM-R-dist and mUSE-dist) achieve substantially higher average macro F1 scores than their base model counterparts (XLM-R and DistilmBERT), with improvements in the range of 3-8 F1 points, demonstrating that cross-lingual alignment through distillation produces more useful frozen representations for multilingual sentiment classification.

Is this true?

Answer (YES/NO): NO